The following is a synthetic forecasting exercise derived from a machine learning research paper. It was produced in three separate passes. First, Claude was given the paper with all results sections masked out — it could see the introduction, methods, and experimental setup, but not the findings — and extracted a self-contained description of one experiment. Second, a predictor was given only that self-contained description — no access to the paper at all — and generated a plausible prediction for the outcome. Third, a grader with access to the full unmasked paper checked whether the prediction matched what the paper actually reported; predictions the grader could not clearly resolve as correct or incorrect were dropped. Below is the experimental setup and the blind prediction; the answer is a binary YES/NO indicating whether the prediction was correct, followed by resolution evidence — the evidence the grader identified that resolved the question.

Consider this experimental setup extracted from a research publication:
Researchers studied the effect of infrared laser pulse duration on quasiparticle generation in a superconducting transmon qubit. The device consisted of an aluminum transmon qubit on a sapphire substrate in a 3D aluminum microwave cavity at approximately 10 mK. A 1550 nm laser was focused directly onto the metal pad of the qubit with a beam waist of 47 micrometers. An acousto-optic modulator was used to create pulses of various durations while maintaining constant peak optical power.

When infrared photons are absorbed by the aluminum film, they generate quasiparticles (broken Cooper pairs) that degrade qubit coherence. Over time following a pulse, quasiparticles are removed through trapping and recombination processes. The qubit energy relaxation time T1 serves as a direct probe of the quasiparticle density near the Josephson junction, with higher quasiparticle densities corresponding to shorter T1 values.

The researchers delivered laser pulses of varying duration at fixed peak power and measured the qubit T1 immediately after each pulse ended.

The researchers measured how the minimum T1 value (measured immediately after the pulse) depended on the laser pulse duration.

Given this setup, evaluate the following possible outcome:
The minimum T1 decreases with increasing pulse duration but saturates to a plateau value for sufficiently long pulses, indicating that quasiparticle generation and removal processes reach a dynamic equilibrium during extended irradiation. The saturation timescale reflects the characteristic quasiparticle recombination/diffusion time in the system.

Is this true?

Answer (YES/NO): NO